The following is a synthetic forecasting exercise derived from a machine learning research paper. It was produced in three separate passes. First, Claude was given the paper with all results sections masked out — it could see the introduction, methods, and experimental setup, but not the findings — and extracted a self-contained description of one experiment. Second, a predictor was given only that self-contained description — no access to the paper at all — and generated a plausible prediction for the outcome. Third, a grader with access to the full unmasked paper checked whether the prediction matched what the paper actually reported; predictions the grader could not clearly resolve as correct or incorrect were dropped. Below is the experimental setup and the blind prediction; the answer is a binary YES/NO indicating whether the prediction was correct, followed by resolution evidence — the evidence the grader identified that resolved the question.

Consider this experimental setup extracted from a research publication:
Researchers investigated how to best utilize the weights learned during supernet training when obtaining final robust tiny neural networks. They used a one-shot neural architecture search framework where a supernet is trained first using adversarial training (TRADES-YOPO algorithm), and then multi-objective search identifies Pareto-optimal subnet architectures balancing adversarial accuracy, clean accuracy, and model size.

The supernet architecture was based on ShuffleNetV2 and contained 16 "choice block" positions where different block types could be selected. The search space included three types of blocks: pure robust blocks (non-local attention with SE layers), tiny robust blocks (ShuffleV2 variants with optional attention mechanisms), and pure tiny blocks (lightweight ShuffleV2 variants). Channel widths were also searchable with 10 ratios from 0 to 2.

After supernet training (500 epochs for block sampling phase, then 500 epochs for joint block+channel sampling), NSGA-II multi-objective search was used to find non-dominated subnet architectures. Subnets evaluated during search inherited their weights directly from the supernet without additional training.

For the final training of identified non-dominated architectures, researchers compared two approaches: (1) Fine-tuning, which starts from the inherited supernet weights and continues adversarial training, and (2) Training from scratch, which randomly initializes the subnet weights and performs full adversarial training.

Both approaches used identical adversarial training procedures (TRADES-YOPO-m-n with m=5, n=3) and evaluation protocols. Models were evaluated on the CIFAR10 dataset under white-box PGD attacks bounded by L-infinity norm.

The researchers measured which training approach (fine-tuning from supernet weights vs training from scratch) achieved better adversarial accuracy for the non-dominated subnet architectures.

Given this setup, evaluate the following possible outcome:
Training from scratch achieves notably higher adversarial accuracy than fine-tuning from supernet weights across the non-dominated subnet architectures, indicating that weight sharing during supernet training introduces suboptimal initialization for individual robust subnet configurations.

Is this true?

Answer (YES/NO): YES